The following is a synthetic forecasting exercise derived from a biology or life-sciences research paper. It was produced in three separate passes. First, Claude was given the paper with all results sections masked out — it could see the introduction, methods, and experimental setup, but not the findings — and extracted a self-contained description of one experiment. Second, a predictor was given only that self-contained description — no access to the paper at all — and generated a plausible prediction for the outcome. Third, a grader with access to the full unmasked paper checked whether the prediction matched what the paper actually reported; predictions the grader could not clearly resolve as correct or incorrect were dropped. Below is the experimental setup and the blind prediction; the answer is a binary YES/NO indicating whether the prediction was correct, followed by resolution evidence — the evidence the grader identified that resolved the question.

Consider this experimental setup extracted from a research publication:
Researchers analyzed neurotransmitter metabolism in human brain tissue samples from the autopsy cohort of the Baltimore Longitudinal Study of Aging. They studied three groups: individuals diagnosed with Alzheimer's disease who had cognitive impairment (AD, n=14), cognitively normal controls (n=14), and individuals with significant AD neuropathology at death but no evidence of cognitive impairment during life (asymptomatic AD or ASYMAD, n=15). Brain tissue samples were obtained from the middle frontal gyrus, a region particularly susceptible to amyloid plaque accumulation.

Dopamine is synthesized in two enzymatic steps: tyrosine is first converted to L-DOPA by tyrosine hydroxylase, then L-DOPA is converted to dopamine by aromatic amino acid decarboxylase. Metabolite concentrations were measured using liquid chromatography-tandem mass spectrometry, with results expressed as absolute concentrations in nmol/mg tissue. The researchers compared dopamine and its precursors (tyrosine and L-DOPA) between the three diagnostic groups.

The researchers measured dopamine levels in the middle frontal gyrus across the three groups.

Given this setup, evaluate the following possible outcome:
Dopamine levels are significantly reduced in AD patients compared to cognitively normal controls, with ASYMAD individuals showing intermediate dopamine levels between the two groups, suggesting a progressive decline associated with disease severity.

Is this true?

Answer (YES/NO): NO